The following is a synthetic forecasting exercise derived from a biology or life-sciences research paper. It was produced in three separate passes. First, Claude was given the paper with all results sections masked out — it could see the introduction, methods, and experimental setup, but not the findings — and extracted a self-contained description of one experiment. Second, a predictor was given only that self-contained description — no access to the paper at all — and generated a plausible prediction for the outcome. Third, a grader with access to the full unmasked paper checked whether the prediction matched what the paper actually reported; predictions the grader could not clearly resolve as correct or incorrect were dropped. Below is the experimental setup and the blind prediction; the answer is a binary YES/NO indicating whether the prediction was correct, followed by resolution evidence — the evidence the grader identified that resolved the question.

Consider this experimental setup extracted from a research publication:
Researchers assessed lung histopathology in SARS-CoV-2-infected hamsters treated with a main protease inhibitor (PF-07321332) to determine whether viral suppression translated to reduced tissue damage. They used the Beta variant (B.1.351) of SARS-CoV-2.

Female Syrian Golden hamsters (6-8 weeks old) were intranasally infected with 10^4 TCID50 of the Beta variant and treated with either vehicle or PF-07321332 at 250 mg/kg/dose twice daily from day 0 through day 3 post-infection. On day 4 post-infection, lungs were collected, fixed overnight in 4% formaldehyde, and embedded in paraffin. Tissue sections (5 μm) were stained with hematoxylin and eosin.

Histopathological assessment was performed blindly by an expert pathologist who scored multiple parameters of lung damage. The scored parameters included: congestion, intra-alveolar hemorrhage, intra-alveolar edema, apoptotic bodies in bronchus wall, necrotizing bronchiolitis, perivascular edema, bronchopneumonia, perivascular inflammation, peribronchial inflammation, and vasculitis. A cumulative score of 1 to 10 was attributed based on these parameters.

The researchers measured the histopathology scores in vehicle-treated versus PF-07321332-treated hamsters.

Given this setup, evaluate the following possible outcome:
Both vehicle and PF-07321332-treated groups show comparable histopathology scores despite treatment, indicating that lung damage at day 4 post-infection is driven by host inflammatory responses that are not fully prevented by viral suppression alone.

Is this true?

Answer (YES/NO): NO